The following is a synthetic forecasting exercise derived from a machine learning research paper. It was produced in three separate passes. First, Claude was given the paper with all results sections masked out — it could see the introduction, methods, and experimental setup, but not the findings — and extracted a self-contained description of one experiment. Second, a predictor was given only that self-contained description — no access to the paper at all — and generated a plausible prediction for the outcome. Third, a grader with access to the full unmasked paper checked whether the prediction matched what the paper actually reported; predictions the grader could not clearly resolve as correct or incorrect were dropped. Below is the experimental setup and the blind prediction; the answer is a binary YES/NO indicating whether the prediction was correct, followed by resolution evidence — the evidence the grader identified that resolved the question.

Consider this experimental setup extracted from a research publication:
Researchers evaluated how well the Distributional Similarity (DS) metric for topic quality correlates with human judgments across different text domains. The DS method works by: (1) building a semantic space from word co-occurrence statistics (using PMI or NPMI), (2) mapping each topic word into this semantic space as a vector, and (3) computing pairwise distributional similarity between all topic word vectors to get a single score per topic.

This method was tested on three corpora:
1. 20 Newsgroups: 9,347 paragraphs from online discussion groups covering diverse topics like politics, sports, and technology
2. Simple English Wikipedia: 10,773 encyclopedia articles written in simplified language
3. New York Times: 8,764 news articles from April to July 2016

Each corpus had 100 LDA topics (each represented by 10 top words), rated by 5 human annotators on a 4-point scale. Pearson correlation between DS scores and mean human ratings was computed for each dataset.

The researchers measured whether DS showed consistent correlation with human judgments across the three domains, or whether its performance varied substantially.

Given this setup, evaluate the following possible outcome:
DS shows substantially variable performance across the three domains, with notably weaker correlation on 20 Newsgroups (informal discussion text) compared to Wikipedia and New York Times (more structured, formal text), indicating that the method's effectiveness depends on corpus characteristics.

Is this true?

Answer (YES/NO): NO